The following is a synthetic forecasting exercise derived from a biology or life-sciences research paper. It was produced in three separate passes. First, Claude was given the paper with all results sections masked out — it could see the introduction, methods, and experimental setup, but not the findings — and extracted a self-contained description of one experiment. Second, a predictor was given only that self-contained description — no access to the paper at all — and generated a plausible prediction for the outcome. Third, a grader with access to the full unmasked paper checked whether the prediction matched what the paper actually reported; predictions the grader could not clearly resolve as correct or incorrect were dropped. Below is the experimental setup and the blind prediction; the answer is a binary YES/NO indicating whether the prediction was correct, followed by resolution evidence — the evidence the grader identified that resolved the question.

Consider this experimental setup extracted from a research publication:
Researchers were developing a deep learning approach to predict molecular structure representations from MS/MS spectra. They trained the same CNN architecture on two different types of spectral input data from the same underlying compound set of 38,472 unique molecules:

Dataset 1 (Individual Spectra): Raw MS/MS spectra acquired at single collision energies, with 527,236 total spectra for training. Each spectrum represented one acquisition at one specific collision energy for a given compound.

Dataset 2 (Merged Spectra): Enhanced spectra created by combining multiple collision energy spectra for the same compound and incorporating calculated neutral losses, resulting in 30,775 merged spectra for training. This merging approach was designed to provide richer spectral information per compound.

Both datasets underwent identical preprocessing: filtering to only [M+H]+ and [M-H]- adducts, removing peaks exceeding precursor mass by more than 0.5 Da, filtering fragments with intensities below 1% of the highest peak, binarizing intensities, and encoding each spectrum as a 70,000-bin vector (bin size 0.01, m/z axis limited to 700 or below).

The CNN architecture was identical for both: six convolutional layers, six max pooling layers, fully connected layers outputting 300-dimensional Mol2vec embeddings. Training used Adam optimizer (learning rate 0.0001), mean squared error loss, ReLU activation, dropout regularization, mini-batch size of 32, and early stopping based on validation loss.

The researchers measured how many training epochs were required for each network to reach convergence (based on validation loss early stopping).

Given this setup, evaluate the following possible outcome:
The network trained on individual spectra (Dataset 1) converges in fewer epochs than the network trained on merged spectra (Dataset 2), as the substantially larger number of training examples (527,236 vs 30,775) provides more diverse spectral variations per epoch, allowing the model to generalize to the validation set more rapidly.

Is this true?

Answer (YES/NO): YES